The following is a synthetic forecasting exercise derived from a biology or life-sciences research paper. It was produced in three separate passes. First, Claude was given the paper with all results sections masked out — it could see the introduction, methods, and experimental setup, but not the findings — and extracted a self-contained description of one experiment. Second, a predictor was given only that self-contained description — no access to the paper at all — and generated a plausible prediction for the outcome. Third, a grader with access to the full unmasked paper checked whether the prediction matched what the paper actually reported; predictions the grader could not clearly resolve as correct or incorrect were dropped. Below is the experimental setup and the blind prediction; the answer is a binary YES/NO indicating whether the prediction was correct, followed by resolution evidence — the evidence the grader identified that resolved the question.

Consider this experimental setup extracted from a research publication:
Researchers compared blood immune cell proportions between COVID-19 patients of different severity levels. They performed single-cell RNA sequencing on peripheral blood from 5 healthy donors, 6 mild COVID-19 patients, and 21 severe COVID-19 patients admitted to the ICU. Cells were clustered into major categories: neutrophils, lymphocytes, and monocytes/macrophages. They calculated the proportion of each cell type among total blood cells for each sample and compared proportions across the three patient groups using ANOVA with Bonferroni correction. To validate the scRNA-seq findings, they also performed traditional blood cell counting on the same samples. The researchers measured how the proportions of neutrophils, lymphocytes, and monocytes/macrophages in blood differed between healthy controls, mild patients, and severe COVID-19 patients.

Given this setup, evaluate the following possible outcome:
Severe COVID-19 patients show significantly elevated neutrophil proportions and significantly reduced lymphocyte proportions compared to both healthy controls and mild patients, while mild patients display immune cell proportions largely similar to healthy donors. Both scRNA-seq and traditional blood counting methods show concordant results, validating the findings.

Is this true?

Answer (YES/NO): YES